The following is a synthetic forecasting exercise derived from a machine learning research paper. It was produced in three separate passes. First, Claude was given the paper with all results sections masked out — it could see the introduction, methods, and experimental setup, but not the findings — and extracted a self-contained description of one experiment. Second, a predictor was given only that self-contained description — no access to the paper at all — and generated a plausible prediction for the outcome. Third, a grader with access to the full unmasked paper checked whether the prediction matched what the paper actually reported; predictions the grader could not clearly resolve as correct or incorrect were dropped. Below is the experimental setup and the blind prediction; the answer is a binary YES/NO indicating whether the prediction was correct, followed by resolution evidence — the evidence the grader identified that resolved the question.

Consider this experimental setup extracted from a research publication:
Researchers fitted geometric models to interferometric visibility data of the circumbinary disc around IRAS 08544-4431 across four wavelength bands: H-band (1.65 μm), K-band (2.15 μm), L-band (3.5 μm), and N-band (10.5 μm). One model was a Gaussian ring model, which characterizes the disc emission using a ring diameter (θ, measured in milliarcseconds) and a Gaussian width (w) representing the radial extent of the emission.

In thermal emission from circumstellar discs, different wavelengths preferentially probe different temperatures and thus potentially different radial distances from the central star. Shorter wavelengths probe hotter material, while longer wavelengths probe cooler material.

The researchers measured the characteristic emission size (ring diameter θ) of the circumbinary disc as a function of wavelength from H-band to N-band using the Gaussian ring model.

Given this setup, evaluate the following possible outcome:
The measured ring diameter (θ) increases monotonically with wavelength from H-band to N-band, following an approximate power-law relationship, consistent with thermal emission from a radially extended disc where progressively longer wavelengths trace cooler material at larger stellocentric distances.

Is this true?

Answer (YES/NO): NO